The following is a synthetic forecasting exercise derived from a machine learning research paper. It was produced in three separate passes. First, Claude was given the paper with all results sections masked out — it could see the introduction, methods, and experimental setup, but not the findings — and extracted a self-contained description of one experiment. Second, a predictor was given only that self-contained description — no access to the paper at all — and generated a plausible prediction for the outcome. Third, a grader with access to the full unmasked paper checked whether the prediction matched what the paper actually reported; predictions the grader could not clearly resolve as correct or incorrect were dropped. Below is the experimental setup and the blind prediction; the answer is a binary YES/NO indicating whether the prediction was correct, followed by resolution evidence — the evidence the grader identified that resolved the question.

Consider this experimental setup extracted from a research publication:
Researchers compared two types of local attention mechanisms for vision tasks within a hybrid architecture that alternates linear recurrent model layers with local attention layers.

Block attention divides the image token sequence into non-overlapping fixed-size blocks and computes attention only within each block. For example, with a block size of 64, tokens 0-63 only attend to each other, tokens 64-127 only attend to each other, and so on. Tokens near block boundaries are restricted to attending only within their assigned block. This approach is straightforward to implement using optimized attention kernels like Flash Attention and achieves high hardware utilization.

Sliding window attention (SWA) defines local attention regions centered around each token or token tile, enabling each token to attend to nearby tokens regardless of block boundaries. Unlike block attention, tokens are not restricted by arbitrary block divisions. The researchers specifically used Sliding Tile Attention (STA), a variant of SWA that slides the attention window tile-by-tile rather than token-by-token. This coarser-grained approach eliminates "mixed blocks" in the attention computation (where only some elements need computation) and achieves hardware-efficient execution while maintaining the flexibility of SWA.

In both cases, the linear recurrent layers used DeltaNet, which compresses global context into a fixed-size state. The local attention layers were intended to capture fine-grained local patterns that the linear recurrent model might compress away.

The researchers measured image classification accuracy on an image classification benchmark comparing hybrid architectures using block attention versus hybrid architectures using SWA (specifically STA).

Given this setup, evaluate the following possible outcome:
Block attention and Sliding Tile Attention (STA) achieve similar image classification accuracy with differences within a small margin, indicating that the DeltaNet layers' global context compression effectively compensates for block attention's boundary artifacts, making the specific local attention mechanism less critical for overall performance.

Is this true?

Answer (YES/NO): NO